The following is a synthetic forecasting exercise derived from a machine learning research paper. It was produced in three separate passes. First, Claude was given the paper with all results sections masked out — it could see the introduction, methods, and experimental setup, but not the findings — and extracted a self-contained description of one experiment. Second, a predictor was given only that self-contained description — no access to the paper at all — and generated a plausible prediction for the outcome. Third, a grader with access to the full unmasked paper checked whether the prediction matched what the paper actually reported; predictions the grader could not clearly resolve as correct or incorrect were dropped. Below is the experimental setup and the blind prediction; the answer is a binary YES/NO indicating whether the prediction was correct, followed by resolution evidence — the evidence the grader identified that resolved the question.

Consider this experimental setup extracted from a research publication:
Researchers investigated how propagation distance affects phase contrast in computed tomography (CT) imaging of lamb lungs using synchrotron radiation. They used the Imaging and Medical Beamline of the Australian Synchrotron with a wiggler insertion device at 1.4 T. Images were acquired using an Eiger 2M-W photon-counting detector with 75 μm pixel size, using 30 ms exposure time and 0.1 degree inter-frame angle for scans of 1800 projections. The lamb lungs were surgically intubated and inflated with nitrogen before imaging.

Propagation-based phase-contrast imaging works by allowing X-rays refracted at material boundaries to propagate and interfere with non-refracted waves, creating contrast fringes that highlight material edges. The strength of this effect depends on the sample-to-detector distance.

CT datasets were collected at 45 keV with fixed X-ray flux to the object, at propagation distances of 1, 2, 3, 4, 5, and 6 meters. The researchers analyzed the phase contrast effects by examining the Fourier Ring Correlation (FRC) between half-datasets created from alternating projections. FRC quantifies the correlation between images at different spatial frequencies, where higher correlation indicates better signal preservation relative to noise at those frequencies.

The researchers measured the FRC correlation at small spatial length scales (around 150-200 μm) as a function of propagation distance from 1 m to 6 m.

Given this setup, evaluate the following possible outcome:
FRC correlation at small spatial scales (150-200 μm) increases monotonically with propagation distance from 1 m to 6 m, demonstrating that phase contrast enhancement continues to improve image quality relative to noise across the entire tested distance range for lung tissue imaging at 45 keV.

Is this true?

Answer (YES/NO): NO